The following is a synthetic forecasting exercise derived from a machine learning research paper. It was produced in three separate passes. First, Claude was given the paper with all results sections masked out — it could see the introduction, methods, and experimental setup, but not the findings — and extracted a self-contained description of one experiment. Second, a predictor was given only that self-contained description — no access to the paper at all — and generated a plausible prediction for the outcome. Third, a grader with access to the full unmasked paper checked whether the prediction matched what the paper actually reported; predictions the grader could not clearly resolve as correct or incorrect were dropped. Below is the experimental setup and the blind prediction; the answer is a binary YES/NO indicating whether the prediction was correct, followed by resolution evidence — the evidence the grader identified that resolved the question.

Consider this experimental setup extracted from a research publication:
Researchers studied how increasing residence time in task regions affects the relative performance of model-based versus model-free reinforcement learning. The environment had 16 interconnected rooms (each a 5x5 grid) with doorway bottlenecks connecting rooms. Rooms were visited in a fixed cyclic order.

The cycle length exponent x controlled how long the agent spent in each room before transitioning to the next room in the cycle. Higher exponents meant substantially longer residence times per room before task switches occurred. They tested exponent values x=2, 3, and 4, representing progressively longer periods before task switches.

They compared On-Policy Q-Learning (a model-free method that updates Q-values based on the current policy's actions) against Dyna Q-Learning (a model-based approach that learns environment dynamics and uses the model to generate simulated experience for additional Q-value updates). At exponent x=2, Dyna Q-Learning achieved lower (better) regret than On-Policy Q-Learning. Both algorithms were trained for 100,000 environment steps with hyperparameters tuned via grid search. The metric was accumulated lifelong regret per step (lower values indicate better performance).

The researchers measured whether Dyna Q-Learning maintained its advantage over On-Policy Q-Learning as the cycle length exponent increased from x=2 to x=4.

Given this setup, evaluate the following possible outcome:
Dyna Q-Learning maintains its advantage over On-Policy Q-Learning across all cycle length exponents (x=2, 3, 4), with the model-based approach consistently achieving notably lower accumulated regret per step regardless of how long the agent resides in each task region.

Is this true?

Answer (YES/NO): NO